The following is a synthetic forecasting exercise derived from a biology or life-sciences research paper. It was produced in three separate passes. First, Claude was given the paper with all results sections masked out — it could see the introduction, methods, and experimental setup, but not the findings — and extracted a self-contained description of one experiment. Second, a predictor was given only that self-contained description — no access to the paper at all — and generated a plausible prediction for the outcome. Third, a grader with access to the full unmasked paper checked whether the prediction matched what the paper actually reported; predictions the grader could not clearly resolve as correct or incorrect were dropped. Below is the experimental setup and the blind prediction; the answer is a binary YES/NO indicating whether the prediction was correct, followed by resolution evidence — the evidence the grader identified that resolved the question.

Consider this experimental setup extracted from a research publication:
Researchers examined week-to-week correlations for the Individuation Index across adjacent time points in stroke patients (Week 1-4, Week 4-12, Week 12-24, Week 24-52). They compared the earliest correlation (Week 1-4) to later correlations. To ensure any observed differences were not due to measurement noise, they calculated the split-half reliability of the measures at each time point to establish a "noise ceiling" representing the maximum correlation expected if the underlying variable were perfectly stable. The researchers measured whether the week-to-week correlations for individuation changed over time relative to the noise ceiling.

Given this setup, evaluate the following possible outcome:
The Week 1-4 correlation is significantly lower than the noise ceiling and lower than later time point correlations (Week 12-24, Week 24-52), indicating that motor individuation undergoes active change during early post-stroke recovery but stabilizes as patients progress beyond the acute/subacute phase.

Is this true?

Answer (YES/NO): YES